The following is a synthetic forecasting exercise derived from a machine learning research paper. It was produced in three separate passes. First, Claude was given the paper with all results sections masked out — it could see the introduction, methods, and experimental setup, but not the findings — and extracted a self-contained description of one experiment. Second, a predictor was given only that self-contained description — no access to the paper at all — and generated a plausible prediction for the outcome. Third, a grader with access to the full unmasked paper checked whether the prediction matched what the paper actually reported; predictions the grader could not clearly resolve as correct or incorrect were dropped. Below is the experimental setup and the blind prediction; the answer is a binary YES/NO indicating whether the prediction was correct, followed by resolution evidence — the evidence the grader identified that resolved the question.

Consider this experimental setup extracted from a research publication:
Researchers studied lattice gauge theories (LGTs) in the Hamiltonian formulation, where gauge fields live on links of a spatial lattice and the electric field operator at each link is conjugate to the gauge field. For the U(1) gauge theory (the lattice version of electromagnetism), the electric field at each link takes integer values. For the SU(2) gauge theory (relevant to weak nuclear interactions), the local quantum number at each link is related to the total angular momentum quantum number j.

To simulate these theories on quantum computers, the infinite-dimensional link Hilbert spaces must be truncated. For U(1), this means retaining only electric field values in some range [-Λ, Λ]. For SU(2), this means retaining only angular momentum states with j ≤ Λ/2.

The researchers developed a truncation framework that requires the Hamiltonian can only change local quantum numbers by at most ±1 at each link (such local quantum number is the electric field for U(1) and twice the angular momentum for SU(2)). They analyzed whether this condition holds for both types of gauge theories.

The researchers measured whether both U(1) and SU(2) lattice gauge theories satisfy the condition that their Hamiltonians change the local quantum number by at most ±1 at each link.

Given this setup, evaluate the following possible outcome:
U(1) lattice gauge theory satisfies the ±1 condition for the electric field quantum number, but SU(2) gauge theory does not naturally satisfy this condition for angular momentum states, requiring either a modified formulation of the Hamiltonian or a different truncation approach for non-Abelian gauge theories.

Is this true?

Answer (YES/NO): NO